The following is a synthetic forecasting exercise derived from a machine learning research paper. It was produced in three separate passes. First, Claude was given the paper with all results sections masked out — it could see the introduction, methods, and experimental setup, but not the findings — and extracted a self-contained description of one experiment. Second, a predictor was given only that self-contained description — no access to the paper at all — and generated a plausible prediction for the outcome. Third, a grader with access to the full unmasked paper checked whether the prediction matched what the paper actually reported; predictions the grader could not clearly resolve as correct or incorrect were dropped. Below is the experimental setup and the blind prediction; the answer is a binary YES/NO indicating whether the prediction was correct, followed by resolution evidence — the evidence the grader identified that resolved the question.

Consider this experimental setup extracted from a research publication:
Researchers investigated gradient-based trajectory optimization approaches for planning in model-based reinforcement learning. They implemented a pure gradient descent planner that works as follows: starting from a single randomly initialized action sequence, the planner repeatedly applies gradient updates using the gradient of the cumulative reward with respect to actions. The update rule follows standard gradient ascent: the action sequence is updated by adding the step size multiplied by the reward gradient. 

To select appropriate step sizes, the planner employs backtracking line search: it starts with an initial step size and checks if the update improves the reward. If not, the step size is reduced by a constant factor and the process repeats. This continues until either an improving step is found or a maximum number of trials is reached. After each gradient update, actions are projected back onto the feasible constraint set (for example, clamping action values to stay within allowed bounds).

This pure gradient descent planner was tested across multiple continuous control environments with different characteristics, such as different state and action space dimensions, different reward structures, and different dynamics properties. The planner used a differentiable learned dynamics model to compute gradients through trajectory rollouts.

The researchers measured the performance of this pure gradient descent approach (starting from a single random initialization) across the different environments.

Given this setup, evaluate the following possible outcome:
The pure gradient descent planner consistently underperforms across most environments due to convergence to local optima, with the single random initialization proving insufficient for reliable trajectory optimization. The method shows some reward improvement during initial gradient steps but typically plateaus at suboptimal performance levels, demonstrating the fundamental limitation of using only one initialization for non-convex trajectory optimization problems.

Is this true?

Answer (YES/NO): NO